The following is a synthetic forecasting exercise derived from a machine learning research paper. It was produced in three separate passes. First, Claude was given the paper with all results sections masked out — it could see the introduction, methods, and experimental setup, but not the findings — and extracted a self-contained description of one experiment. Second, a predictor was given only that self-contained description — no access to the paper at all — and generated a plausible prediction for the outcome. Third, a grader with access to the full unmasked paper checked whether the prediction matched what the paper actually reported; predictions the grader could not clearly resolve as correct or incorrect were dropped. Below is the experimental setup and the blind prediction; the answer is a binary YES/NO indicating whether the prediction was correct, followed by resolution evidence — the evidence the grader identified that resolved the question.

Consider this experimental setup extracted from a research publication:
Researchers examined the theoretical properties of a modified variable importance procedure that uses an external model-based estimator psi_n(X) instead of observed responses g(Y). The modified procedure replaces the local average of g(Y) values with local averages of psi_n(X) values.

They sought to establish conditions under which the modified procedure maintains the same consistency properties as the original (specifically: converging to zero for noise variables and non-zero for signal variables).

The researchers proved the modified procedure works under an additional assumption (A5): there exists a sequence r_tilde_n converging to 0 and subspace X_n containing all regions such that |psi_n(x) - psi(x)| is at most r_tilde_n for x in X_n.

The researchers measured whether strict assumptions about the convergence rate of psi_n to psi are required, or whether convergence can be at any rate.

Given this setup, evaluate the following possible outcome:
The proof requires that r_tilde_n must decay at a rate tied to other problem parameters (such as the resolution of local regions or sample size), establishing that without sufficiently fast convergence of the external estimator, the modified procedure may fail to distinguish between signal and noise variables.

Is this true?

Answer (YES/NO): NO